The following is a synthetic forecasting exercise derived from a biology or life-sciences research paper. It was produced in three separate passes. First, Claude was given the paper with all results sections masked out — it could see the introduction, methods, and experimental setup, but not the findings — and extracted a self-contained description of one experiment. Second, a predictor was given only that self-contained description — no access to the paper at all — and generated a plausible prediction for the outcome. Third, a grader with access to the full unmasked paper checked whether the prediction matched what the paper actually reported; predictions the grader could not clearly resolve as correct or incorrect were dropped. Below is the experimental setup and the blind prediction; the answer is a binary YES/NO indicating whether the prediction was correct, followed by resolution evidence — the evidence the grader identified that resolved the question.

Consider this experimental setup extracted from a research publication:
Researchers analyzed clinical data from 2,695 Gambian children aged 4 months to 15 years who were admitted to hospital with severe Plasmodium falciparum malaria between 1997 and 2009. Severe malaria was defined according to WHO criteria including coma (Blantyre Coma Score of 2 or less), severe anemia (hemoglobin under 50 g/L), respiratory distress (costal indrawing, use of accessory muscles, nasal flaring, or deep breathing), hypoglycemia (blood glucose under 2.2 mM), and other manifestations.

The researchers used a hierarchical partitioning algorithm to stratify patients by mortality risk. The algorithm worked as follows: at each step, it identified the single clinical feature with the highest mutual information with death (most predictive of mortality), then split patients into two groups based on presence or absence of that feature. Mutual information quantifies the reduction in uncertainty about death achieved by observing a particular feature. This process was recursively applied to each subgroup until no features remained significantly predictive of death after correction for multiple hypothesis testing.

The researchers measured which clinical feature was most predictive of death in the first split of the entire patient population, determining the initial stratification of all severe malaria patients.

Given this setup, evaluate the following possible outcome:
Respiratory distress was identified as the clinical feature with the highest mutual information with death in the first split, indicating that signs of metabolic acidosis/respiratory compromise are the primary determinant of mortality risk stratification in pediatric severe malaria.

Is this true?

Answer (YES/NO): NO